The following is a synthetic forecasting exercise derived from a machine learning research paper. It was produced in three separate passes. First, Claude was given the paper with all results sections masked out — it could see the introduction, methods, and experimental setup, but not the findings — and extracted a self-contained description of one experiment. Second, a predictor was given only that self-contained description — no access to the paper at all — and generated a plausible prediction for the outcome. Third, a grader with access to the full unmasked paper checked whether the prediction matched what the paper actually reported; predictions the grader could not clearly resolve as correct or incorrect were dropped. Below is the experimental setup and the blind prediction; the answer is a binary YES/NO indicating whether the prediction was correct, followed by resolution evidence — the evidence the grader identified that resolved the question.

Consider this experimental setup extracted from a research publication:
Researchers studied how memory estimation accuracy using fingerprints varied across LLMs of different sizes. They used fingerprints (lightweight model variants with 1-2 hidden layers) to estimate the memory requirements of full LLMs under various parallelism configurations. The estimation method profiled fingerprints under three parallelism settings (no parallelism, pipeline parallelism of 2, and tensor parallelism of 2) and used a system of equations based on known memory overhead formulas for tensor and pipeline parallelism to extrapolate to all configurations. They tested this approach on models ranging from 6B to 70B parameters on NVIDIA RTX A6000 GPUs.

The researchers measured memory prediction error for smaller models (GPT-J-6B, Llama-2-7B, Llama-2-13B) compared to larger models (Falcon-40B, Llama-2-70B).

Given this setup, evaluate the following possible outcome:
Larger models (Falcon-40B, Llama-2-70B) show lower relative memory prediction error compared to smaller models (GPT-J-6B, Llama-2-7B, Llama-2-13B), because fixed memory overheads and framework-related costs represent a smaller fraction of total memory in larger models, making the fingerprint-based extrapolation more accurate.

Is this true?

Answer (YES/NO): YES